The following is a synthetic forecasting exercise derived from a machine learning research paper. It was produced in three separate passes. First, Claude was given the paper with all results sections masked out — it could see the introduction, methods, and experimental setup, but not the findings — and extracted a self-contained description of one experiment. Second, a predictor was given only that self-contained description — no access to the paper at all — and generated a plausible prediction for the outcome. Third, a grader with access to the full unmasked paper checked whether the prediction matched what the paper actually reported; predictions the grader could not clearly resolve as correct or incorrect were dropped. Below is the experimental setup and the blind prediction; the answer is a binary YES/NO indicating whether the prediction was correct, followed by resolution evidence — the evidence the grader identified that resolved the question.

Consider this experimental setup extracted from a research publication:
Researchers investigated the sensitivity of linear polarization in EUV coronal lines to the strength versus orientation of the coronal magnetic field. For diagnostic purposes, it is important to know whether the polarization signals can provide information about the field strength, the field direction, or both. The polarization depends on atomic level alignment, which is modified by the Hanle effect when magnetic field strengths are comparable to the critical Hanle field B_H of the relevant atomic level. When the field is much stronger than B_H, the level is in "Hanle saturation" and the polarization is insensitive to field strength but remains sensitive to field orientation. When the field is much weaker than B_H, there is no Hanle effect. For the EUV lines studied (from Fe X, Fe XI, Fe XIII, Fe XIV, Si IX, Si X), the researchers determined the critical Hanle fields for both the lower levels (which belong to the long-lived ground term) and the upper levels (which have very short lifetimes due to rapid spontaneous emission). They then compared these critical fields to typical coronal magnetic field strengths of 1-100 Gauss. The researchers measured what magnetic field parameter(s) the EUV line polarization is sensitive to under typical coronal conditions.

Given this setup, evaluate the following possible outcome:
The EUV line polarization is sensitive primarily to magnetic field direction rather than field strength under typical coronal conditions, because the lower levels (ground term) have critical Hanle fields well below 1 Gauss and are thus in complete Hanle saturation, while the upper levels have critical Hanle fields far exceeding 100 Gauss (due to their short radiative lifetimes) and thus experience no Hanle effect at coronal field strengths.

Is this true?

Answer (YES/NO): YES